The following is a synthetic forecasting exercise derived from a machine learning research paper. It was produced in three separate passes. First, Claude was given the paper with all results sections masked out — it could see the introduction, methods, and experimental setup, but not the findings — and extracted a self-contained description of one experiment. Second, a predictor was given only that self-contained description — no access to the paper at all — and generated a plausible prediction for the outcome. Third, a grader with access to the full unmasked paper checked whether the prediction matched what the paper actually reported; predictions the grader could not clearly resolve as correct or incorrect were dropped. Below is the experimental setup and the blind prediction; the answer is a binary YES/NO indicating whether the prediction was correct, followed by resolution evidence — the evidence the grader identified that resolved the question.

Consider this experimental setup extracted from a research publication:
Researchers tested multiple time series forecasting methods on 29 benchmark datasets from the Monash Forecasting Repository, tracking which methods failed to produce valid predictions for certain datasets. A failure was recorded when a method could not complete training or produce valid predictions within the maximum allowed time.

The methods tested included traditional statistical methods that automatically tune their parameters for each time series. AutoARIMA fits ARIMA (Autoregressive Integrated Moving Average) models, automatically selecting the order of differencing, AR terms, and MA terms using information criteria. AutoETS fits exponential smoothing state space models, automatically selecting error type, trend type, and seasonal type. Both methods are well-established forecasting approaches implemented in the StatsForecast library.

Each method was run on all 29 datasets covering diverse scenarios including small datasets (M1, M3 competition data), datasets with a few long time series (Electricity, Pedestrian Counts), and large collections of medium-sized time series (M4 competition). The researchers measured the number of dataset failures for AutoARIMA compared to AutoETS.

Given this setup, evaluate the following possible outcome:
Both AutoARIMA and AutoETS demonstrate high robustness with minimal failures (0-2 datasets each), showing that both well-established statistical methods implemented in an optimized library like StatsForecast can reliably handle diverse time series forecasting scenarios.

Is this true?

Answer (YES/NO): NO